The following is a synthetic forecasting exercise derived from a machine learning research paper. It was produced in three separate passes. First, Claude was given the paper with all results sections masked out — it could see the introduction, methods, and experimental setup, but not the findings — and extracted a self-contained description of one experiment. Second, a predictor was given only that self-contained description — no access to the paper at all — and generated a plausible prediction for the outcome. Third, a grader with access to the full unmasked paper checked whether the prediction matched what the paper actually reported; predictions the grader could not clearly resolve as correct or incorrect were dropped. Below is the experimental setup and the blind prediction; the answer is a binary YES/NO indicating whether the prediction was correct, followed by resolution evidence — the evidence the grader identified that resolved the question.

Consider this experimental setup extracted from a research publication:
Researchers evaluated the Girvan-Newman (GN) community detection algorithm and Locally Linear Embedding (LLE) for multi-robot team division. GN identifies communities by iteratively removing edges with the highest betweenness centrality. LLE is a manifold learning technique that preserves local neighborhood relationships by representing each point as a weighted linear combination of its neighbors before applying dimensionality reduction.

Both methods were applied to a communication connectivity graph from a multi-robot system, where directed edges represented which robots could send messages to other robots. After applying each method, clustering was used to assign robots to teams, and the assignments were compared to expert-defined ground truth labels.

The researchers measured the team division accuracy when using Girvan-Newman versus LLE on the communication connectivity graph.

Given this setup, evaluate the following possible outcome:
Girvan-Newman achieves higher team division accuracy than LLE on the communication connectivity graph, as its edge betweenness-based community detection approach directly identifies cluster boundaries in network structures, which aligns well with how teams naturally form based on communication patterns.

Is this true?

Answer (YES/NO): YES